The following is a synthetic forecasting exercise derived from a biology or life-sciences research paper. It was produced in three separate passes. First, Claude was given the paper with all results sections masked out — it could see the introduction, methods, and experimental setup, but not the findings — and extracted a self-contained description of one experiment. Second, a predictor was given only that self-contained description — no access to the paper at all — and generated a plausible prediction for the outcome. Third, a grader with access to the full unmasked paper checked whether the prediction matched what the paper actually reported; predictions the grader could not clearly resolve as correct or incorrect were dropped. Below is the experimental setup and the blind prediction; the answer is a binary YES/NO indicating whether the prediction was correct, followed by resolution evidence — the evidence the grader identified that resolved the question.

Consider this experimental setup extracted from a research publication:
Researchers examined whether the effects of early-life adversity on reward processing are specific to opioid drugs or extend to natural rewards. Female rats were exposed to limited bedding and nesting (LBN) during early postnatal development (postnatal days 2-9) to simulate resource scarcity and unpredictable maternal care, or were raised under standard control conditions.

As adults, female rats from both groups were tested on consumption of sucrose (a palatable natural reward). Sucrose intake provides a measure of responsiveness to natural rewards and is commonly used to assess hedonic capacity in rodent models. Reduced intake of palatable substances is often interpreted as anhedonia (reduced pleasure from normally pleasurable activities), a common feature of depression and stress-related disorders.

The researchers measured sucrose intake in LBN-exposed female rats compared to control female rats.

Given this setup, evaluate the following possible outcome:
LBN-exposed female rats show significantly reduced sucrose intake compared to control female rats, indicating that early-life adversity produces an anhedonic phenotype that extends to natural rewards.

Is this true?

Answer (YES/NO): NO